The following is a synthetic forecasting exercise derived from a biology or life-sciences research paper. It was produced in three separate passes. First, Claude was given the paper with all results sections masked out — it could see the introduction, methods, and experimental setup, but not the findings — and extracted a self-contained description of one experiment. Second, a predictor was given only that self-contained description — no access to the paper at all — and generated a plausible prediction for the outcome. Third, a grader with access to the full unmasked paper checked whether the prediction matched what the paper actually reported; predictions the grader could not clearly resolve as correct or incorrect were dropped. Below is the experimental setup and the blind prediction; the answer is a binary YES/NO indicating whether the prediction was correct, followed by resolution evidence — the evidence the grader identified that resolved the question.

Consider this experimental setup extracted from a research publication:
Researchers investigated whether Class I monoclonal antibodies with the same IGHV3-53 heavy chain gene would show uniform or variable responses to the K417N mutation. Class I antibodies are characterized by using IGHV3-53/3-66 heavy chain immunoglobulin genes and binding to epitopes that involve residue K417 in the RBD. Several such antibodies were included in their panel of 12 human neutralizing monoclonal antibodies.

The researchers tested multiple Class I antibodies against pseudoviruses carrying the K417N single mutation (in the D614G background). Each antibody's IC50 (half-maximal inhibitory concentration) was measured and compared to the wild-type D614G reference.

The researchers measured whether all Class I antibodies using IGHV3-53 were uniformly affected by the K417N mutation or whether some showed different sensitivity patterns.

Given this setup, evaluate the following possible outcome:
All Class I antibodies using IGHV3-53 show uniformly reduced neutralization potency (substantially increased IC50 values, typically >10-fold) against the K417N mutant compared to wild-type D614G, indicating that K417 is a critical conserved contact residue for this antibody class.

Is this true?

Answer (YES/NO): NO